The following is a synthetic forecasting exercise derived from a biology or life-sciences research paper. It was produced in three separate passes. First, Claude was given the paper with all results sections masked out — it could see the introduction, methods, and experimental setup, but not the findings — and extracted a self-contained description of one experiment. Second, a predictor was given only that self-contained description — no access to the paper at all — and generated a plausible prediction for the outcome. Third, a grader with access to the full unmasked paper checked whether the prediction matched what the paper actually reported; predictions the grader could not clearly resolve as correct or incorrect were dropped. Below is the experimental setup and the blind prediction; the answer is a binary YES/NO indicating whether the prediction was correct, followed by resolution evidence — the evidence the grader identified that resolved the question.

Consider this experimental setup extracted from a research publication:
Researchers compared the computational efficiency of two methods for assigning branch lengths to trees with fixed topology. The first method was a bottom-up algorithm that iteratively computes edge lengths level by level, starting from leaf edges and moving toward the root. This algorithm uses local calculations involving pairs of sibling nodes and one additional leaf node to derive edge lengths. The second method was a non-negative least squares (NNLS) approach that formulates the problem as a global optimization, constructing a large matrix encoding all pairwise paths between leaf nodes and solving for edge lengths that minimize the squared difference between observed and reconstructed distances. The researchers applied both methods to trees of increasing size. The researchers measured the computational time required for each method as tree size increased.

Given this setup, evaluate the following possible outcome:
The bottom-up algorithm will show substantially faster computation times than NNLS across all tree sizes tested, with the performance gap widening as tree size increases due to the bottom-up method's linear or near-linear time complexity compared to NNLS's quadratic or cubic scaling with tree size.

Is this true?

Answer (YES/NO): NO